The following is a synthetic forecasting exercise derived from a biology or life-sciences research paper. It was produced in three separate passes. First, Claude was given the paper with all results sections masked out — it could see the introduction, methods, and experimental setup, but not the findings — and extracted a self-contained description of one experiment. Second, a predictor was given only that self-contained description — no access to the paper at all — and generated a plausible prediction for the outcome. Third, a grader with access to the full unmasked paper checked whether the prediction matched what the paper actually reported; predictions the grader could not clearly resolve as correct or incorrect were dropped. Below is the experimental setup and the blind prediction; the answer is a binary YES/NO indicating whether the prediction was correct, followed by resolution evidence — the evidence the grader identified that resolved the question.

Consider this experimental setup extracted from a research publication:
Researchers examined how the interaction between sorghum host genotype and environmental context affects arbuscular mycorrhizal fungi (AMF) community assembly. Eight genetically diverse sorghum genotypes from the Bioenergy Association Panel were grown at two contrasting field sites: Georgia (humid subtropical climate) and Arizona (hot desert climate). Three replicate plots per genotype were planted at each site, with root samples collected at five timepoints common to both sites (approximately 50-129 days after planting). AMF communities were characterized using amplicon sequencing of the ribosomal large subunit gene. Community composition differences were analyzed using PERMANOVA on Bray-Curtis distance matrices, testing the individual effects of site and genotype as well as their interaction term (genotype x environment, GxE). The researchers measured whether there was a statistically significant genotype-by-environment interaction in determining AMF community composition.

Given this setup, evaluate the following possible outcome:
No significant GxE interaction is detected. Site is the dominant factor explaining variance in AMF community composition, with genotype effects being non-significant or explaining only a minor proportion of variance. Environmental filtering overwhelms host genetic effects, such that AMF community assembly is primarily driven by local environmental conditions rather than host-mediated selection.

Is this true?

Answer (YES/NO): NO